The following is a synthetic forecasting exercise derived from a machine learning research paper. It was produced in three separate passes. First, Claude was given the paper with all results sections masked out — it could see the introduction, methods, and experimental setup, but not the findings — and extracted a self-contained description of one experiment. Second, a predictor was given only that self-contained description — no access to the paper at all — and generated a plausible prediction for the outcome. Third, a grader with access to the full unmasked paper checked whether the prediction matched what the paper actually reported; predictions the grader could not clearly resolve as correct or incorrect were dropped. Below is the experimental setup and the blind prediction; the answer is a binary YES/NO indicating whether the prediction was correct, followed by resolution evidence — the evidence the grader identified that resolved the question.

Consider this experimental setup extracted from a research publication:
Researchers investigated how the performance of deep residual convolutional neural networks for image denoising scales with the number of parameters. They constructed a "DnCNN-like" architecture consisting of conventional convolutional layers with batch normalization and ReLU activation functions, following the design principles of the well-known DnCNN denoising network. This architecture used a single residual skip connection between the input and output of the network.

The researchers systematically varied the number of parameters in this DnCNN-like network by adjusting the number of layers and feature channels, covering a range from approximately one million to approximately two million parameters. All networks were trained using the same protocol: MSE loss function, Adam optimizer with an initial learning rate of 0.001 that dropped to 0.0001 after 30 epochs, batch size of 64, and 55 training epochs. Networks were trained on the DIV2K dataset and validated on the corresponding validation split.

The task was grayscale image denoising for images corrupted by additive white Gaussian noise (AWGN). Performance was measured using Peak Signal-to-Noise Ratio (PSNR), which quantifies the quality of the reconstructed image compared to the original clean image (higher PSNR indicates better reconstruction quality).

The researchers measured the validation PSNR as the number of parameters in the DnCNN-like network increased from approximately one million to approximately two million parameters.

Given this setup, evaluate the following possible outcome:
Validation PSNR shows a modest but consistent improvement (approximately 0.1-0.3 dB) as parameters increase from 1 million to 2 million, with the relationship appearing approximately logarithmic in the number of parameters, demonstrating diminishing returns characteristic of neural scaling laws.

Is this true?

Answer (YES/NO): NO